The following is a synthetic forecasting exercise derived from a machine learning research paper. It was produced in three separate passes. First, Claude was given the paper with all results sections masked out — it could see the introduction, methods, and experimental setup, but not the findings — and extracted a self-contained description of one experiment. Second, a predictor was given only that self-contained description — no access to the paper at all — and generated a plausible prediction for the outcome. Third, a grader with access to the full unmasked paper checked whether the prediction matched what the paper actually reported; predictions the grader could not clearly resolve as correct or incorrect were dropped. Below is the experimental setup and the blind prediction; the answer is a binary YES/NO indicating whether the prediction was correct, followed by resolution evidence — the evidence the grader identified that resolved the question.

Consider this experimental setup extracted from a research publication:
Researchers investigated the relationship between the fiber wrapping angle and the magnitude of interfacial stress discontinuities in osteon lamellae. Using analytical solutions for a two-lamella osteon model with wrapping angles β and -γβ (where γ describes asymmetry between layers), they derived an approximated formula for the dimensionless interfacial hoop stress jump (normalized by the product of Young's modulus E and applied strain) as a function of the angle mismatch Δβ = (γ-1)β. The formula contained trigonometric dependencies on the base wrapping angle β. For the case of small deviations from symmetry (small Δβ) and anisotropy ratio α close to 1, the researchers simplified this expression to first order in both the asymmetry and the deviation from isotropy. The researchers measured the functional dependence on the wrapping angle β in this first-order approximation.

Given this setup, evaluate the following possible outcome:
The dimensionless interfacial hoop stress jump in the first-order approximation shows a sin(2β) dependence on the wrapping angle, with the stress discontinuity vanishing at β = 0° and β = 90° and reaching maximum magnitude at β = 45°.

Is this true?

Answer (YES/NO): NO